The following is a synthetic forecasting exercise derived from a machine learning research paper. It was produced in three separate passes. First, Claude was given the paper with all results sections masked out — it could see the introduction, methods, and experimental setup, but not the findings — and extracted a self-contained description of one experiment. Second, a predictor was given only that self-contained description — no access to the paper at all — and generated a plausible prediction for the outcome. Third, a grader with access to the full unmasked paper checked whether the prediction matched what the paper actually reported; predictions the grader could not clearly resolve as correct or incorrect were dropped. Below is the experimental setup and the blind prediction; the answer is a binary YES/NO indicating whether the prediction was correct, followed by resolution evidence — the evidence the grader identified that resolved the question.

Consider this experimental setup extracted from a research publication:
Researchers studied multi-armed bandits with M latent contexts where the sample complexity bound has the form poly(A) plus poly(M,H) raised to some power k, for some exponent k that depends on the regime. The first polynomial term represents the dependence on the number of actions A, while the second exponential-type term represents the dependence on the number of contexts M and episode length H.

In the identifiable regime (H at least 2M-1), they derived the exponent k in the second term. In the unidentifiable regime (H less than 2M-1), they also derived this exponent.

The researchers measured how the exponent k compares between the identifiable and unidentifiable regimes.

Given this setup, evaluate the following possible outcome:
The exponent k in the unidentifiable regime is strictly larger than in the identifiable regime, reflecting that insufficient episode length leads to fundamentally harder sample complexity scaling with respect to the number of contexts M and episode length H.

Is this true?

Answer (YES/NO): NO